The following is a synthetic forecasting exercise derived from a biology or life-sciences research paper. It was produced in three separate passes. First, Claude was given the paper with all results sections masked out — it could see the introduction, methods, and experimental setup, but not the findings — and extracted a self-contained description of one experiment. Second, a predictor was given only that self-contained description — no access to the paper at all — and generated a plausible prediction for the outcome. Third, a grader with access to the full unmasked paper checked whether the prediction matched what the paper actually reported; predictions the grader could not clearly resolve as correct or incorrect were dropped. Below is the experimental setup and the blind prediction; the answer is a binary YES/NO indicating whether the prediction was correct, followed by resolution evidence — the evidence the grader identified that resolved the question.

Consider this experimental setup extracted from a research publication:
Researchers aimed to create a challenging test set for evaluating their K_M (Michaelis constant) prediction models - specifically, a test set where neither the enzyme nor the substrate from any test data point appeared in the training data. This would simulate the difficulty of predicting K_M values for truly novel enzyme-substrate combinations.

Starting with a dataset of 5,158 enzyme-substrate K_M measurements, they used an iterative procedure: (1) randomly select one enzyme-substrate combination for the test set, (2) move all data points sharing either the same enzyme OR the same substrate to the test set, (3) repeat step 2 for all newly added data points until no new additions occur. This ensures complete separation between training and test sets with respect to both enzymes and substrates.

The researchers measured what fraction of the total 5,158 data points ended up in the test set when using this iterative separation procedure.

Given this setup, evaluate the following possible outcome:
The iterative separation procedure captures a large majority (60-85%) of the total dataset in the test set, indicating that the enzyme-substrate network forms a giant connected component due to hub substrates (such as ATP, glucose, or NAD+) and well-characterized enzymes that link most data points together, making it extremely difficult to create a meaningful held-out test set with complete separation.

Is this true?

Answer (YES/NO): NO